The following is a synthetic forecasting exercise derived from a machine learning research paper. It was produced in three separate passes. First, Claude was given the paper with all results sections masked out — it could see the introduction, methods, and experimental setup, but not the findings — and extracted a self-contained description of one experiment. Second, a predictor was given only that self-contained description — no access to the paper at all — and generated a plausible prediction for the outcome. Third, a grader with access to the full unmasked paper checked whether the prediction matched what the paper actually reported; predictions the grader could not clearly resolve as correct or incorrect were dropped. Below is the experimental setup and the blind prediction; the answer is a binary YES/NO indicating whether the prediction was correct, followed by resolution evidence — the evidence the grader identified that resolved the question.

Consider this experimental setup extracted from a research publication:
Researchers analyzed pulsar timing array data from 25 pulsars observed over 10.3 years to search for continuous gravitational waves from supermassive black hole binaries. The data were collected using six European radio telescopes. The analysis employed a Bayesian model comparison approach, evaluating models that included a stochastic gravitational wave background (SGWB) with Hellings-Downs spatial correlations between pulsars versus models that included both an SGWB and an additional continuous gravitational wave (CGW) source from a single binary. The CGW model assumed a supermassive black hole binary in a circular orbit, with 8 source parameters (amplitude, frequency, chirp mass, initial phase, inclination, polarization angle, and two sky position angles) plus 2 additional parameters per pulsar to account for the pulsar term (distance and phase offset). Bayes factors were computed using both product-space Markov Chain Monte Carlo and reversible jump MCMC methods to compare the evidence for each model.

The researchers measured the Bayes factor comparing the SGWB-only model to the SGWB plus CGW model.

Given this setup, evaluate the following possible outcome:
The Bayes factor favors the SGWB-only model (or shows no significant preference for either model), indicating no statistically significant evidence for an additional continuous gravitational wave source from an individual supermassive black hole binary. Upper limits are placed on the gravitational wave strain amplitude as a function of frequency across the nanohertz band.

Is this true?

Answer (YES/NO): YES